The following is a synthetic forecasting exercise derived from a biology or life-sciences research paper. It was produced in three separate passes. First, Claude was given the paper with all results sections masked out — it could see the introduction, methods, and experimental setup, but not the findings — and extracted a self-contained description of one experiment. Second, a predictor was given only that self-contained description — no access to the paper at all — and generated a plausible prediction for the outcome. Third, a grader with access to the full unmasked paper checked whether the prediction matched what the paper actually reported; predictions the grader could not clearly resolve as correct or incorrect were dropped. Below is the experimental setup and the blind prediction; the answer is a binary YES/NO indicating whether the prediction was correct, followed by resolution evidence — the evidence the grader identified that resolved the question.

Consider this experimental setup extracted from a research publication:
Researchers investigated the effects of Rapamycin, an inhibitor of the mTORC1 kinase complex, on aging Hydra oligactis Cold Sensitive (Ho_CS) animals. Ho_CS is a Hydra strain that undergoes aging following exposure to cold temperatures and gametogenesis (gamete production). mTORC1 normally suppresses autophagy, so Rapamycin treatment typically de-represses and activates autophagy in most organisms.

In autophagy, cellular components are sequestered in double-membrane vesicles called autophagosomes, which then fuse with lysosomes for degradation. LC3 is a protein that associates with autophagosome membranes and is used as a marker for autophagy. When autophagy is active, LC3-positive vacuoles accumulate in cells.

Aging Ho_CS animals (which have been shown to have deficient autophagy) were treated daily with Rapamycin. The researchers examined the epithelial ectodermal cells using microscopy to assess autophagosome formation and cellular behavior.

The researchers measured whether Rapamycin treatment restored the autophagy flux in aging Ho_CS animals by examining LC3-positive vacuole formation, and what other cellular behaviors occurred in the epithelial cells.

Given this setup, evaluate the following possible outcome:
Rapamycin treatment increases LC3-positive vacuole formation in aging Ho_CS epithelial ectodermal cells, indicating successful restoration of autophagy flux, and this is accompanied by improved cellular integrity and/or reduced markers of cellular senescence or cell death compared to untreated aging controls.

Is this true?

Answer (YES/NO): NO